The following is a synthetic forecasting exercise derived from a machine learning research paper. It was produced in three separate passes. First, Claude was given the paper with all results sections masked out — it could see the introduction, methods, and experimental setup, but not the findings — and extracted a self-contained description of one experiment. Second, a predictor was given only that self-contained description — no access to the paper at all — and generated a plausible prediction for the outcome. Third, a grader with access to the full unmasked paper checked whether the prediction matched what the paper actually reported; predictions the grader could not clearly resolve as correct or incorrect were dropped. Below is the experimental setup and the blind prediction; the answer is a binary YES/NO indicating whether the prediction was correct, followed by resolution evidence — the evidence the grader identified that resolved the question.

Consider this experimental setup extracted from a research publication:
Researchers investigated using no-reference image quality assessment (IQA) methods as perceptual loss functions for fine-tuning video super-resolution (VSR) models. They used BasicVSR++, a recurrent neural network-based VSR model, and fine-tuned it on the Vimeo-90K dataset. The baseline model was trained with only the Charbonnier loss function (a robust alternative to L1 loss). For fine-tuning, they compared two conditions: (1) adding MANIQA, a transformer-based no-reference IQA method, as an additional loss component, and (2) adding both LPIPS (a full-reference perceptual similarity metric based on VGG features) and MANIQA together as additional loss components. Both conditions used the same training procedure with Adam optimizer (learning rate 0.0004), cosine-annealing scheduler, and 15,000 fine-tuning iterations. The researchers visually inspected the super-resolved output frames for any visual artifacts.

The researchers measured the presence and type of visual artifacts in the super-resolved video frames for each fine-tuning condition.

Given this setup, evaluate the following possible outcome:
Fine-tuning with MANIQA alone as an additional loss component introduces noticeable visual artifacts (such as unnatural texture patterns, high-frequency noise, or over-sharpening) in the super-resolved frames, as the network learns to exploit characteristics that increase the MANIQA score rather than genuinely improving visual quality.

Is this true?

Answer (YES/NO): YES